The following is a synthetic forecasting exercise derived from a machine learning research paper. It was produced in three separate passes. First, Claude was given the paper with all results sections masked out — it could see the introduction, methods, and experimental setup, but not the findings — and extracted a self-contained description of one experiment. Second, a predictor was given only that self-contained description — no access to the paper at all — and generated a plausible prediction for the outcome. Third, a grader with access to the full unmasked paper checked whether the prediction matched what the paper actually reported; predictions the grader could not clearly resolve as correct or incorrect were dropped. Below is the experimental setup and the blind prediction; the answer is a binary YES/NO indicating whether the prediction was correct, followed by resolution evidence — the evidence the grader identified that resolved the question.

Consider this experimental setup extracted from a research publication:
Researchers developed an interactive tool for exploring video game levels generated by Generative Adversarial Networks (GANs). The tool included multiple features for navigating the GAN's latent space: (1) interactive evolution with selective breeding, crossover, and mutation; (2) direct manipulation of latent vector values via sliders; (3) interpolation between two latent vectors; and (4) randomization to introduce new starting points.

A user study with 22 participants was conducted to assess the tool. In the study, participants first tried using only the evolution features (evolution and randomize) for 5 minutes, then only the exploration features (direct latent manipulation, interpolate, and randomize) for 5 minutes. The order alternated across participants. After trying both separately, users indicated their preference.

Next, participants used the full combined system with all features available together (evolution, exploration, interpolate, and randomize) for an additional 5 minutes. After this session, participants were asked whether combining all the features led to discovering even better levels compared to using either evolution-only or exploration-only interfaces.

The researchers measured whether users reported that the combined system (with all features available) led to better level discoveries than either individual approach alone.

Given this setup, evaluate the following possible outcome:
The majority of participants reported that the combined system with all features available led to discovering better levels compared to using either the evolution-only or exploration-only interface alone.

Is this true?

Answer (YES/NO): YES